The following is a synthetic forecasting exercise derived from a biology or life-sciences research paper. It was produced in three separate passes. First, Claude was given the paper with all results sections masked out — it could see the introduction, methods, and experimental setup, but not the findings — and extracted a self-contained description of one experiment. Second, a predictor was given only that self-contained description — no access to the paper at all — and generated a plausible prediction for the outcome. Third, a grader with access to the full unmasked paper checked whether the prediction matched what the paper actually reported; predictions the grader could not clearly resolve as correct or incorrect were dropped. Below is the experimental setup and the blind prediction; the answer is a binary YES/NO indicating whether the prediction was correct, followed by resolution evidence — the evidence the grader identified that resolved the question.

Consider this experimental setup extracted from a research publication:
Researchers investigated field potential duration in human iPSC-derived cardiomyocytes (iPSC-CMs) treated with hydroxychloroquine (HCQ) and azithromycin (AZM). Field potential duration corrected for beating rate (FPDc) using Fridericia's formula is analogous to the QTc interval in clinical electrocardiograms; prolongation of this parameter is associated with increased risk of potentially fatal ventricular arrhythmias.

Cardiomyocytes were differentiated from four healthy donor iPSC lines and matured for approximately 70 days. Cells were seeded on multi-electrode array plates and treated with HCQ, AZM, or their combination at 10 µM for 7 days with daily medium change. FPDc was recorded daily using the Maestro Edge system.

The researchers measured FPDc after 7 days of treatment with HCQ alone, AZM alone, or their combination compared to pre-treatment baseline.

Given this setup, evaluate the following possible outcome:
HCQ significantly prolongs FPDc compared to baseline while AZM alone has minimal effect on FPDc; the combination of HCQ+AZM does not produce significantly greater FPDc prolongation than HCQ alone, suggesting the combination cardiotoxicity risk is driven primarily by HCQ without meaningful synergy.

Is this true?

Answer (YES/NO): NO